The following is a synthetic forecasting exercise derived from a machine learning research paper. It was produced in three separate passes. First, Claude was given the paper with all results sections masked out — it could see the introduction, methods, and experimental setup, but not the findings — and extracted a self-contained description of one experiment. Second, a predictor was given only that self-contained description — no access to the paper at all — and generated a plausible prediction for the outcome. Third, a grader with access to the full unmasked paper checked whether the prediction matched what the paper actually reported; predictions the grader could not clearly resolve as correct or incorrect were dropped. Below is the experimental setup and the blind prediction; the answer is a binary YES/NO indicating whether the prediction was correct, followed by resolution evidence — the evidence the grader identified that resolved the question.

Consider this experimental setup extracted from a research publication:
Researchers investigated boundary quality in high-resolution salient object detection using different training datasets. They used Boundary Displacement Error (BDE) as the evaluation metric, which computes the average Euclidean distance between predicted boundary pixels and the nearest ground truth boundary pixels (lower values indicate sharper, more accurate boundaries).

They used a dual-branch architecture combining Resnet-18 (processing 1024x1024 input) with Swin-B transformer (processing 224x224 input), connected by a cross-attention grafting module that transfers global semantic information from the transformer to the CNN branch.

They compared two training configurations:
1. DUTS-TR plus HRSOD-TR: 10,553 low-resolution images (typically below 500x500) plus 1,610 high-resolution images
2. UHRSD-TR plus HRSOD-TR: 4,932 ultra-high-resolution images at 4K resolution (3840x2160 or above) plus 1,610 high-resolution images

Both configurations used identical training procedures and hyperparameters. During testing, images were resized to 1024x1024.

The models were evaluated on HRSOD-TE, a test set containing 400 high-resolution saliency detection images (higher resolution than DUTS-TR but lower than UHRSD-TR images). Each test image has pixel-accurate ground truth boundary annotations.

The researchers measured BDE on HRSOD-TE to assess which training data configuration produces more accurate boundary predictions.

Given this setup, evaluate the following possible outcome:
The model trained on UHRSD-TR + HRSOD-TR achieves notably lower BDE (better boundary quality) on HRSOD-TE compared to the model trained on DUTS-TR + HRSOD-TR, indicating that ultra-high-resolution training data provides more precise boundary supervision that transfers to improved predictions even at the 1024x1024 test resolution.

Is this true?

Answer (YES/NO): NO